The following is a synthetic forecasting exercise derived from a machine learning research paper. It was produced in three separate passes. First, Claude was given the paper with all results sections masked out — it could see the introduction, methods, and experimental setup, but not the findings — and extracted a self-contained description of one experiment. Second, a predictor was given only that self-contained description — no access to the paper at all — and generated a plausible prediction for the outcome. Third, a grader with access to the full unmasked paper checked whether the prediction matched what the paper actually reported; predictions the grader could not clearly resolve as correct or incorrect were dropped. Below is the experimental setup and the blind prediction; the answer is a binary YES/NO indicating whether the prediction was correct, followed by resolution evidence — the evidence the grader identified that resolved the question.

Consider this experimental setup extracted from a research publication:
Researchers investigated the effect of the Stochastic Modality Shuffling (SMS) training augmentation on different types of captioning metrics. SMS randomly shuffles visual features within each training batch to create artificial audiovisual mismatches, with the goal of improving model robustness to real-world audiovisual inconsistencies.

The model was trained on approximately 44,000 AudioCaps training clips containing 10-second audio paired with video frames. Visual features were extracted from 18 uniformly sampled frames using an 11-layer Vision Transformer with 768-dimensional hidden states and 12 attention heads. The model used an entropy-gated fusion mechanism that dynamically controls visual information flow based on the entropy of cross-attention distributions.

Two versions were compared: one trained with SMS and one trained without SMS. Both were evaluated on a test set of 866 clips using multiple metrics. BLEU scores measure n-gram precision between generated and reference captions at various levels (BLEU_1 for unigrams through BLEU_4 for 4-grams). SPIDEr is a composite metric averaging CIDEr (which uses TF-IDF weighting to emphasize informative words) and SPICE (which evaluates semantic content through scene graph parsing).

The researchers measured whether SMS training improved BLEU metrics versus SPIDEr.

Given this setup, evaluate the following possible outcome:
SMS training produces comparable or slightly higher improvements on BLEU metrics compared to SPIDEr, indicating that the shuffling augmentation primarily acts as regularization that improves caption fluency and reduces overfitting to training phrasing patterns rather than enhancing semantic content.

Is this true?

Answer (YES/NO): YES